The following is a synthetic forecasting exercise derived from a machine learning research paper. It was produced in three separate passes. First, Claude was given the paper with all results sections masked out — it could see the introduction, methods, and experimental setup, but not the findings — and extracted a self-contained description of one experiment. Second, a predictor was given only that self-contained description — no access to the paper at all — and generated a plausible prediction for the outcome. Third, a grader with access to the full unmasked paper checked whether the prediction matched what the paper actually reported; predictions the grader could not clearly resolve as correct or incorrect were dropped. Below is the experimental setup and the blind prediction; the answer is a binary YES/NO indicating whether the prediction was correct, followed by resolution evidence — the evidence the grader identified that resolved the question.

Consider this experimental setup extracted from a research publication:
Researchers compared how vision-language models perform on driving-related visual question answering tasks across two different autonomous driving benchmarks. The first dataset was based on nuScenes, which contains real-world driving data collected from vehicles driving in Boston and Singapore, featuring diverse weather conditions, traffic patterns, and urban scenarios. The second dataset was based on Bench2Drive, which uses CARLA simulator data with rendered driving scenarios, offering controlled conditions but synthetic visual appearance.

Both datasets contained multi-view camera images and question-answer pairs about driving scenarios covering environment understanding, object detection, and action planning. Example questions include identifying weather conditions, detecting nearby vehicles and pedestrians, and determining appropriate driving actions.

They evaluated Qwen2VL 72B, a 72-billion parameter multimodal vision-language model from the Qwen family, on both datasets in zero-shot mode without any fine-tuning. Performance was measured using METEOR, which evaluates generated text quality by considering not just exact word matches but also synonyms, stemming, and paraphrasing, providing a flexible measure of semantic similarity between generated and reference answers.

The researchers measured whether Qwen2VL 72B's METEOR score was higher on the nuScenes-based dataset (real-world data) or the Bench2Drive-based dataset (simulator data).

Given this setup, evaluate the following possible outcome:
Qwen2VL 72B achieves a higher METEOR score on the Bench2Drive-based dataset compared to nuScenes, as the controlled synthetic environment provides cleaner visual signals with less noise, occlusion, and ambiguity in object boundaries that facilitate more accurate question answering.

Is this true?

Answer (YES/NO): YES